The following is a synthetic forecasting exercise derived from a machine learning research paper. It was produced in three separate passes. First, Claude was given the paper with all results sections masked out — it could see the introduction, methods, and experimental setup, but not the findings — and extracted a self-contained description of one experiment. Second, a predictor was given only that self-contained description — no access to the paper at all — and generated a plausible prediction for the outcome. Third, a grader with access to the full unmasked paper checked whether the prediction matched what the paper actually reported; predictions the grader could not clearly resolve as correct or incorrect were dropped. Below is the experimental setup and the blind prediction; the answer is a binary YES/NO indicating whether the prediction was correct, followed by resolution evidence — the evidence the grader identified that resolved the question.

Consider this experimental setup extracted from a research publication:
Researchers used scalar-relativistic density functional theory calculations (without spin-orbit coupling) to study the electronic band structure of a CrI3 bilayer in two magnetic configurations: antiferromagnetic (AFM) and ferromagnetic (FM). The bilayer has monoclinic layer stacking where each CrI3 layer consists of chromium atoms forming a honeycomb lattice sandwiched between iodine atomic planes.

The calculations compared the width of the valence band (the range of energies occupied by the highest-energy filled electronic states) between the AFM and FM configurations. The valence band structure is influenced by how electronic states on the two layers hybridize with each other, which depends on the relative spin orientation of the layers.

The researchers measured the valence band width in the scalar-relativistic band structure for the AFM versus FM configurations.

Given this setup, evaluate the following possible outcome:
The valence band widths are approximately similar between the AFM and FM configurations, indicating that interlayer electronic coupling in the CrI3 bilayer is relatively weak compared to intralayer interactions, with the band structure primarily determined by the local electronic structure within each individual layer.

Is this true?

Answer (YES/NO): NO